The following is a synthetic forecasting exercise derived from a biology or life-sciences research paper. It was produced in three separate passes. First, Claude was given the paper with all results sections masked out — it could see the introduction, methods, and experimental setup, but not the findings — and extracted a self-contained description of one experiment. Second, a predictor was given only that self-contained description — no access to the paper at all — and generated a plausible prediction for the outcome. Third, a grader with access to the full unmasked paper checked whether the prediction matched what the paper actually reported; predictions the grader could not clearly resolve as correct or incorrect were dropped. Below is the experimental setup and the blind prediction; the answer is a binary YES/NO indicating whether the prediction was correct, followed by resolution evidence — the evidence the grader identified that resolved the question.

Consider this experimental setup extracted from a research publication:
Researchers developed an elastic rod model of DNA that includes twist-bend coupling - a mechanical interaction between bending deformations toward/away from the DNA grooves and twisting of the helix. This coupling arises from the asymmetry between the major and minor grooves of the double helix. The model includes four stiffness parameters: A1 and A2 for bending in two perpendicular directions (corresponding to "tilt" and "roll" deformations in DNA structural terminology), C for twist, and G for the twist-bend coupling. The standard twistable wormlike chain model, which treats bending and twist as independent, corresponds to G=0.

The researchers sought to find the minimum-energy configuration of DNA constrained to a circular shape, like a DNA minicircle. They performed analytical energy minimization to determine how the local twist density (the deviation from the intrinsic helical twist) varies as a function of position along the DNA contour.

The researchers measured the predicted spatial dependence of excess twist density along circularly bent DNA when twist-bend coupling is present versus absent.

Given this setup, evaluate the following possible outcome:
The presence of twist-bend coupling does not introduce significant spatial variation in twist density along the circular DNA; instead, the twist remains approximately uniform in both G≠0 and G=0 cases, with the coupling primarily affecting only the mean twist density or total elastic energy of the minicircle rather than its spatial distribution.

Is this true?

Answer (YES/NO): NO